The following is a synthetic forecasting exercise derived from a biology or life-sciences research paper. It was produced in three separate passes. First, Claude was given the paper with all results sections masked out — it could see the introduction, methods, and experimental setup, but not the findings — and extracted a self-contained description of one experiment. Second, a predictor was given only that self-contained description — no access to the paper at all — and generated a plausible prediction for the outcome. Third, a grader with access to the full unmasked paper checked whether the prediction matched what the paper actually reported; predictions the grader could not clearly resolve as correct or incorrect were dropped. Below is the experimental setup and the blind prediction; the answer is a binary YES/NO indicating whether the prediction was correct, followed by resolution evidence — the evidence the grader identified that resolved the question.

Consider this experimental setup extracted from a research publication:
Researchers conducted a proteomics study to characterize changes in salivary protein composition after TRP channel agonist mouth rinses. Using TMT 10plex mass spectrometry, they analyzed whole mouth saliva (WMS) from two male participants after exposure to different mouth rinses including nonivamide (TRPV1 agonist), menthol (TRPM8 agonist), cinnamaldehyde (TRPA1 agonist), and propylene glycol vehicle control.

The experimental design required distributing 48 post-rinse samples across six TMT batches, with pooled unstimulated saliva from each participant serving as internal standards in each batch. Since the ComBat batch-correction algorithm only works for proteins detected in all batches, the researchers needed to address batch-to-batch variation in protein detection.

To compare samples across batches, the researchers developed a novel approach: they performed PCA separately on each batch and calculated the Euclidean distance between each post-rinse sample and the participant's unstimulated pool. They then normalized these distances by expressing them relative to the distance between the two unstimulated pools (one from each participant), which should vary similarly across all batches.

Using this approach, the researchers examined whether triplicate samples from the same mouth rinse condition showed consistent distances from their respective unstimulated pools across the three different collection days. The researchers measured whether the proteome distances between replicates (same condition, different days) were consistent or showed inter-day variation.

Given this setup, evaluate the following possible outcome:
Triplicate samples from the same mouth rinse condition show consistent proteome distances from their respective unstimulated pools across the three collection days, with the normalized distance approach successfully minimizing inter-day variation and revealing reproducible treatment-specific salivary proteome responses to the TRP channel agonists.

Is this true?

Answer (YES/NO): NO